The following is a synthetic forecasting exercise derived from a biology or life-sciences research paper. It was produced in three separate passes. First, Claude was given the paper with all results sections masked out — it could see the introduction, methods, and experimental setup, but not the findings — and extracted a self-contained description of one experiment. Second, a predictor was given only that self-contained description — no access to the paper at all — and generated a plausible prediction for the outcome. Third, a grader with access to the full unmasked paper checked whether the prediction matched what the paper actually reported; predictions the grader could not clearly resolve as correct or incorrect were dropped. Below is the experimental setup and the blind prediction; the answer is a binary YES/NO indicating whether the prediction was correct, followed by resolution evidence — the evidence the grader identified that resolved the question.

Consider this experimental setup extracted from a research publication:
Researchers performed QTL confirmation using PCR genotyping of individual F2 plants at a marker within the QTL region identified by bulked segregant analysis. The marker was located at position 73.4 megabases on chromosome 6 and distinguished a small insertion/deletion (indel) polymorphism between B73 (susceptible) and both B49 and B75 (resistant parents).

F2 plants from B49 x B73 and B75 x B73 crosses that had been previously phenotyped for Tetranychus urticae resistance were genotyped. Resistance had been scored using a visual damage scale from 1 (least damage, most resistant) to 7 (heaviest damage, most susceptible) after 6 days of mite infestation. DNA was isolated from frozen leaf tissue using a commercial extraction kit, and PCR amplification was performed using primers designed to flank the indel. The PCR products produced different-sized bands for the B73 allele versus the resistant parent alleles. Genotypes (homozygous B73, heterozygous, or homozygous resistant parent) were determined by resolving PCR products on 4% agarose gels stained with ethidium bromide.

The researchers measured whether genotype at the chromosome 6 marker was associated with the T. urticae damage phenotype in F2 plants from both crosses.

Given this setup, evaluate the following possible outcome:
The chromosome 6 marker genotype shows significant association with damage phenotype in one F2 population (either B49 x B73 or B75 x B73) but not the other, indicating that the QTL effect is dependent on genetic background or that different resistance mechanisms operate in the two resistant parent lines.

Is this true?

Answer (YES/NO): NO